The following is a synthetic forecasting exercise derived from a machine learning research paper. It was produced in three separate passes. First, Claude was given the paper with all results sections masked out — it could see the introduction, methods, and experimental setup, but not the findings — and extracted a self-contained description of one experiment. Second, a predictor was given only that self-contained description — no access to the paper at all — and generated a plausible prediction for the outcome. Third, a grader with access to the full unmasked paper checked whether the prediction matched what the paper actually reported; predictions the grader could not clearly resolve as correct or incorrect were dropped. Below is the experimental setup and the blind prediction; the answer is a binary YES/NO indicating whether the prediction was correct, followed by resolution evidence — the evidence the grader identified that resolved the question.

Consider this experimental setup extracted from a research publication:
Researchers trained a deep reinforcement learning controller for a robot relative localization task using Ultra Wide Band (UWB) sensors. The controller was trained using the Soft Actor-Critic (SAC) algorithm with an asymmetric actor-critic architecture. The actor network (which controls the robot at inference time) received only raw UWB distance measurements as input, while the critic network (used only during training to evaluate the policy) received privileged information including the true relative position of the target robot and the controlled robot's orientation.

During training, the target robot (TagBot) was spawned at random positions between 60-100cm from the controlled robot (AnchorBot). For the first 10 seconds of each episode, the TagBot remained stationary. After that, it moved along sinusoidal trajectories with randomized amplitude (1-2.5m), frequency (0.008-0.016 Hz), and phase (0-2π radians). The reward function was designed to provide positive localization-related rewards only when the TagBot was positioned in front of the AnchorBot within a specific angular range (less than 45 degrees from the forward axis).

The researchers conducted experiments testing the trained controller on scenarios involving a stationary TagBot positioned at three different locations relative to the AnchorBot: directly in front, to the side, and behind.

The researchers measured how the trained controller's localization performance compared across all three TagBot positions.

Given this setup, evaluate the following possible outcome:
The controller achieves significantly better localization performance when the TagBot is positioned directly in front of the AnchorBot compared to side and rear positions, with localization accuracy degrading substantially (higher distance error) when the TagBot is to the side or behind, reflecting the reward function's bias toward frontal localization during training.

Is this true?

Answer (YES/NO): NO